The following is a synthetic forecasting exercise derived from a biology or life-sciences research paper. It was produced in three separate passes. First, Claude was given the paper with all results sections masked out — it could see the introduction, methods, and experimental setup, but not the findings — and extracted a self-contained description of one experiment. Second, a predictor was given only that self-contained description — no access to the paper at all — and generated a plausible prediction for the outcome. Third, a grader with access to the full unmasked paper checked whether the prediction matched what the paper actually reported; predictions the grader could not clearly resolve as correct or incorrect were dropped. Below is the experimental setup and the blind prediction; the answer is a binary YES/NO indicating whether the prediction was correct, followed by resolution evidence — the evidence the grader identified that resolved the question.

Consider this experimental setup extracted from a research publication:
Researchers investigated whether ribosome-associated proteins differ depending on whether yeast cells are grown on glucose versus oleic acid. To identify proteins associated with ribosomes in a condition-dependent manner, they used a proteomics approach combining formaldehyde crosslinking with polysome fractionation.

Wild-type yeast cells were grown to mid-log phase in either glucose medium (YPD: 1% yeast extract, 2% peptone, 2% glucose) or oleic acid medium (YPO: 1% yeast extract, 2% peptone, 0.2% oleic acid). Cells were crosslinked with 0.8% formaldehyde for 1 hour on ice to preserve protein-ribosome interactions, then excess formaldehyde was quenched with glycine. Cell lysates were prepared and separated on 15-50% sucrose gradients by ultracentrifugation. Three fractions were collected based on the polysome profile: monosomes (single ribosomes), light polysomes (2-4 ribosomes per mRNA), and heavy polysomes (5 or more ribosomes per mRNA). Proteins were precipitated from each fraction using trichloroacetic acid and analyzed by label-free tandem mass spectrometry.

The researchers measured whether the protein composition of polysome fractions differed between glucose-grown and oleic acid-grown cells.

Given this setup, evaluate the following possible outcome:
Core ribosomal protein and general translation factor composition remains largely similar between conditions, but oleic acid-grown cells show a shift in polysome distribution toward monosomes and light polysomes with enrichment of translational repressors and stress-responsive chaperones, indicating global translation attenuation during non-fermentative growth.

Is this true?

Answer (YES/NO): NO